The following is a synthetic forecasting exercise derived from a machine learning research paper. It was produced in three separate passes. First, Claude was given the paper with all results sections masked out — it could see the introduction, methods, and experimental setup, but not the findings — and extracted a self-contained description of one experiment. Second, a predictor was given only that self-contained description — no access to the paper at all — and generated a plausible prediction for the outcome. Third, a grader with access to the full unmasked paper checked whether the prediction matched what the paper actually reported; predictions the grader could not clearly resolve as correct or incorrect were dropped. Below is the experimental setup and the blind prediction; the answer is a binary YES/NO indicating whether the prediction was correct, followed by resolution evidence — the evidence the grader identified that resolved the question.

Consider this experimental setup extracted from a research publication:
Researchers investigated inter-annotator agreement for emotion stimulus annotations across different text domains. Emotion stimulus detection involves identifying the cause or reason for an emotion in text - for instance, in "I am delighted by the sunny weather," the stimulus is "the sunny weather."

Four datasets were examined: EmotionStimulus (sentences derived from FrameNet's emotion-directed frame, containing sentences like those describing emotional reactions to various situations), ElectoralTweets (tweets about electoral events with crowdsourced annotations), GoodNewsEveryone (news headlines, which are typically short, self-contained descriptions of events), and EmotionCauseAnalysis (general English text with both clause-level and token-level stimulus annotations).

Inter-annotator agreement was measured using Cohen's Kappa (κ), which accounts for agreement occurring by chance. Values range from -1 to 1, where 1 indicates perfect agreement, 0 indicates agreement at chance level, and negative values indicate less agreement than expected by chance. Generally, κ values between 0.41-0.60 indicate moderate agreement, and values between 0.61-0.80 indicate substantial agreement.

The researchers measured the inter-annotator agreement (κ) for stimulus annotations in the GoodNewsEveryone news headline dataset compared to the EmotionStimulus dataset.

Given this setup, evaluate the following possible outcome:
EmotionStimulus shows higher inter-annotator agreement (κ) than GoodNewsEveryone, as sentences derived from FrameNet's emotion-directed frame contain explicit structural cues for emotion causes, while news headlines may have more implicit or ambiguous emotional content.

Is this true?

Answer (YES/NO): NO